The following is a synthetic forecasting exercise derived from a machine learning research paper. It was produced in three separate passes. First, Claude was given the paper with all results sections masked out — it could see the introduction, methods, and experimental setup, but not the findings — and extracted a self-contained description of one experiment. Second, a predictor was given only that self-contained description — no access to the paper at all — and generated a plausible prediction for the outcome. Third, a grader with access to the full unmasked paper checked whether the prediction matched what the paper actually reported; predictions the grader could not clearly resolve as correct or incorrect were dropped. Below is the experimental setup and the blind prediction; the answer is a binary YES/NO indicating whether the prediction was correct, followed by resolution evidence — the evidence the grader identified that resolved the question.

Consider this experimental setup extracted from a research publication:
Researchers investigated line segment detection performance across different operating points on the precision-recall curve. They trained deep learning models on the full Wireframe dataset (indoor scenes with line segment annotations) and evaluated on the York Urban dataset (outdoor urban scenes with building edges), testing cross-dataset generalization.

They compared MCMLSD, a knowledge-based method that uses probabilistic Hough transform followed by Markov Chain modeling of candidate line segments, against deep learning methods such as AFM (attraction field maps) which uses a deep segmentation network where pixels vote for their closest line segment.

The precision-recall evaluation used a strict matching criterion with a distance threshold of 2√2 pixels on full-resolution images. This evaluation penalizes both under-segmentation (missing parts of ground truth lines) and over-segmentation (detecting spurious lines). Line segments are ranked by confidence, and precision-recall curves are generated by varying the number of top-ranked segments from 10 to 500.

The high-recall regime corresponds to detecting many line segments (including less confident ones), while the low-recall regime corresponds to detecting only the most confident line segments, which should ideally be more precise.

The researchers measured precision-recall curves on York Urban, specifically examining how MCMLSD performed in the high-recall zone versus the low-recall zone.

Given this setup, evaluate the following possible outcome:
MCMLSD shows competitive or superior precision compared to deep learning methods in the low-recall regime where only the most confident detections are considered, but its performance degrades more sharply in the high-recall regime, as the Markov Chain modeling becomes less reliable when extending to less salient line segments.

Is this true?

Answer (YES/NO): NO